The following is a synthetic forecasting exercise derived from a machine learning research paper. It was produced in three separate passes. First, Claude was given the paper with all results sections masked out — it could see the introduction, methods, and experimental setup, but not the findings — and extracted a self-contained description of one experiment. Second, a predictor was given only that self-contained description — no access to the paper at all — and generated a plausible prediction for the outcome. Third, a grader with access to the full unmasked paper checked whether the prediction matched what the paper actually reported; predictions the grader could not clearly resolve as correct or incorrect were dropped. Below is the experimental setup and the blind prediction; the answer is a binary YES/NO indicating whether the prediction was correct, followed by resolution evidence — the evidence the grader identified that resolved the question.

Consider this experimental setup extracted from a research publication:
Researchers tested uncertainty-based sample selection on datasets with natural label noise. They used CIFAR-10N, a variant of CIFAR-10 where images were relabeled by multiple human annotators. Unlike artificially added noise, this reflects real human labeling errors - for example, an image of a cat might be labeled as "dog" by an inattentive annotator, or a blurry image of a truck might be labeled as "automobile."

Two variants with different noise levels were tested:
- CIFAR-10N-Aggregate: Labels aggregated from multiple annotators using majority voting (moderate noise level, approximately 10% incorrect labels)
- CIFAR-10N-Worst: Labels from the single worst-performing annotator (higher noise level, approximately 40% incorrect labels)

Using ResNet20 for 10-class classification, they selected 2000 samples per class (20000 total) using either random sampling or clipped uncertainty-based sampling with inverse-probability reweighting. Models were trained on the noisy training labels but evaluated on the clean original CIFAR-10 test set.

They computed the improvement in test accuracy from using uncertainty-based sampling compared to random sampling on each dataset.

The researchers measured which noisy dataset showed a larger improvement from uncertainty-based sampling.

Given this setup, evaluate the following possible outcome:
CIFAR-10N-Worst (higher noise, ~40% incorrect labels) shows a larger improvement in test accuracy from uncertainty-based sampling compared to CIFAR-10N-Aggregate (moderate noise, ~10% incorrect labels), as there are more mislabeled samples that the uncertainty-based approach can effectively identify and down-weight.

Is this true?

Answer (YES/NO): YES